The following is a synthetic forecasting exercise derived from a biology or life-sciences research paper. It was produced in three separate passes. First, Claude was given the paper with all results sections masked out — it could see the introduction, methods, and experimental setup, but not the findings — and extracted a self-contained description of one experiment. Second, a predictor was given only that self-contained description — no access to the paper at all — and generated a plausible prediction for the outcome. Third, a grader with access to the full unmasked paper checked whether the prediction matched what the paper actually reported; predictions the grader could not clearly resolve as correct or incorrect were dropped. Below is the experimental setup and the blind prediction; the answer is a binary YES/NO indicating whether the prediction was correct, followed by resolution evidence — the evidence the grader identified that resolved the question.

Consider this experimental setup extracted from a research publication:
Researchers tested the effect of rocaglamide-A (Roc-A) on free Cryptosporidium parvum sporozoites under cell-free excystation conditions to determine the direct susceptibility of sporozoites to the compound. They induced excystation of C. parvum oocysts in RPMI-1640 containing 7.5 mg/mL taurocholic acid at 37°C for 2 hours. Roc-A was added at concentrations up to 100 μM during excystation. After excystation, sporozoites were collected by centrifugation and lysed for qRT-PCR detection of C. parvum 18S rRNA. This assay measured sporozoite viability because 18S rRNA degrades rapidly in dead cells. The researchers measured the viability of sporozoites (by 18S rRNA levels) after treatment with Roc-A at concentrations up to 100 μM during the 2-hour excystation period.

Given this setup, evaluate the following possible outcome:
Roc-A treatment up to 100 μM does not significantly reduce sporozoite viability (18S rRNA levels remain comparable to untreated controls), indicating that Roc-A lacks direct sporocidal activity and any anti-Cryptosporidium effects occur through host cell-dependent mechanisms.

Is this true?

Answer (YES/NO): NO